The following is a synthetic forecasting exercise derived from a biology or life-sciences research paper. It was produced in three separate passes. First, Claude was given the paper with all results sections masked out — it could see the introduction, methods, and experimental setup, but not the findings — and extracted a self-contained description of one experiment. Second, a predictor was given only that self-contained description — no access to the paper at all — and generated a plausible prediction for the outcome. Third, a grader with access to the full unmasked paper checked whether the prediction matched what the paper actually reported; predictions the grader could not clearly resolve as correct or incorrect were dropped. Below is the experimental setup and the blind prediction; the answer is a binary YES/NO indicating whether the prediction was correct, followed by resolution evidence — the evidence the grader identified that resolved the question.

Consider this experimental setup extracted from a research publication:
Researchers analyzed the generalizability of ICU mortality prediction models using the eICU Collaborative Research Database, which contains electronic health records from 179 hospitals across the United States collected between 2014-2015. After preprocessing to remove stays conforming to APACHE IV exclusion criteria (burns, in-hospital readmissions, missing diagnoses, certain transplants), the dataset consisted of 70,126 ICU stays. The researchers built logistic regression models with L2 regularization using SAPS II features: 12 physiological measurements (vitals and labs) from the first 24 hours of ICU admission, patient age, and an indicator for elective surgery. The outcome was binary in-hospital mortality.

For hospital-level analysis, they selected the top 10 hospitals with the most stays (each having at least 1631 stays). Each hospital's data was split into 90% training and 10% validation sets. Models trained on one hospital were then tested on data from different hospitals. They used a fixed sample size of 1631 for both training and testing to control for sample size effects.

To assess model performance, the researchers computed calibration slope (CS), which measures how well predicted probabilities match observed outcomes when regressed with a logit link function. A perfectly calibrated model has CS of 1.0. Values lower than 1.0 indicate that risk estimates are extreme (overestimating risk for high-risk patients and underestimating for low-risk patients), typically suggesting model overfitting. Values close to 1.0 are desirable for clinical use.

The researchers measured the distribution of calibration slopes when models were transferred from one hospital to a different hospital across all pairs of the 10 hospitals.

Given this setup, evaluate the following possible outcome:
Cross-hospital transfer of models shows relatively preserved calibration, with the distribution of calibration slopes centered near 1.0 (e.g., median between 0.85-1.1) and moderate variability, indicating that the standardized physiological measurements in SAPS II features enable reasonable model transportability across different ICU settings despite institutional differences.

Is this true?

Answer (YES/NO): NO